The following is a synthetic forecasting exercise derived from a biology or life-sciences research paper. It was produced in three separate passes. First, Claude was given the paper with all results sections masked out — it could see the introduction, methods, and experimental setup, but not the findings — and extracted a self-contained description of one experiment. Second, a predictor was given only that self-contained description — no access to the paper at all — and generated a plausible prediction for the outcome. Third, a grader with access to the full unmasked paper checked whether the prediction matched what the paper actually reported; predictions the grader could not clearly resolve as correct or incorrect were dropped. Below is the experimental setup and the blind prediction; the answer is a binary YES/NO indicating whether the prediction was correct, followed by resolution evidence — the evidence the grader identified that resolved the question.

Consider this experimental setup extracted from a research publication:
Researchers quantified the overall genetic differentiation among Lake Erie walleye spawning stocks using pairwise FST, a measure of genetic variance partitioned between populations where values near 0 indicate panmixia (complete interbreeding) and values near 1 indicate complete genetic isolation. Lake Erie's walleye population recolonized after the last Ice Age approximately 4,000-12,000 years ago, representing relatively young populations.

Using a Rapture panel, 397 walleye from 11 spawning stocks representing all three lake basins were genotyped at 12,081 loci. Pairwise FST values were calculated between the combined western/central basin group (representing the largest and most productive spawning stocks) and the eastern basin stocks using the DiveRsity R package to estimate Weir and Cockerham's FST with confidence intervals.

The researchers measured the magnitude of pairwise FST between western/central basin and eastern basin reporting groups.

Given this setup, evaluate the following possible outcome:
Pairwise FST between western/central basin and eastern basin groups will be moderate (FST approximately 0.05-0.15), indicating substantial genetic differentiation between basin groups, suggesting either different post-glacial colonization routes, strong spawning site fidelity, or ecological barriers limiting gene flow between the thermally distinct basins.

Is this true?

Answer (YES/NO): NO